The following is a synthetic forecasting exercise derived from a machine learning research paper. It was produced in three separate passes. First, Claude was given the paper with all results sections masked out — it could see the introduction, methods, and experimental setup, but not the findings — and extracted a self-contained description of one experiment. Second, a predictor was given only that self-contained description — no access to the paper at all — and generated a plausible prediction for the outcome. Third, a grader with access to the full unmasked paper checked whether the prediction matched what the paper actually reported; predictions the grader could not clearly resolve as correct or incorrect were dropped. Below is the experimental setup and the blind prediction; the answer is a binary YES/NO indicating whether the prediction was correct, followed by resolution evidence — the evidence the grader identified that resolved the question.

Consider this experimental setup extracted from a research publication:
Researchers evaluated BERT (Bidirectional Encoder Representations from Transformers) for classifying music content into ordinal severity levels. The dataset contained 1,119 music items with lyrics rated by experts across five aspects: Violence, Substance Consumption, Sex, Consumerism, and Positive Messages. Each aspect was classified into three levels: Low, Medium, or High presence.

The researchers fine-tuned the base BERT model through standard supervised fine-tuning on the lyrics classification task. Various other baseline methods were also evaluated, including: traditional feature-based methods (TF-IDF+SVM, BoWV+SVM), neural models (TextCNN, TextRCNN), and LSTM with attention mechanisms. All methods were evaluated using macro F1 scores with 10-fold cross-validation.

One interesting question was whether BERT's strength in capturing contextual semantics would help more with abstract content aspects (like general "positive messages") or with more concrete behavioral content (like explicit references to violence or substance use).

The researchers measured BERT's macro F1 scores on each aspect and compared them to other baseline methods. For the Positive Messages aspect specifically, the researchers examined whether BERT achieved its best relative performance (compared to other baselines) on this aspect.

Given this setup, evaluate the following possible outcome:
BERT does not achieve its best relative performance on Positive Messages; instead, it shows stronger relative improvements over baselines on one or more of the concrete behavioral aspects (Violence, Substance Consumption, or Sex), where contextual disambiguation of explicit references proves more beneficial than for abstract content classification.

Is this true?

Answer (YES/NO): NO